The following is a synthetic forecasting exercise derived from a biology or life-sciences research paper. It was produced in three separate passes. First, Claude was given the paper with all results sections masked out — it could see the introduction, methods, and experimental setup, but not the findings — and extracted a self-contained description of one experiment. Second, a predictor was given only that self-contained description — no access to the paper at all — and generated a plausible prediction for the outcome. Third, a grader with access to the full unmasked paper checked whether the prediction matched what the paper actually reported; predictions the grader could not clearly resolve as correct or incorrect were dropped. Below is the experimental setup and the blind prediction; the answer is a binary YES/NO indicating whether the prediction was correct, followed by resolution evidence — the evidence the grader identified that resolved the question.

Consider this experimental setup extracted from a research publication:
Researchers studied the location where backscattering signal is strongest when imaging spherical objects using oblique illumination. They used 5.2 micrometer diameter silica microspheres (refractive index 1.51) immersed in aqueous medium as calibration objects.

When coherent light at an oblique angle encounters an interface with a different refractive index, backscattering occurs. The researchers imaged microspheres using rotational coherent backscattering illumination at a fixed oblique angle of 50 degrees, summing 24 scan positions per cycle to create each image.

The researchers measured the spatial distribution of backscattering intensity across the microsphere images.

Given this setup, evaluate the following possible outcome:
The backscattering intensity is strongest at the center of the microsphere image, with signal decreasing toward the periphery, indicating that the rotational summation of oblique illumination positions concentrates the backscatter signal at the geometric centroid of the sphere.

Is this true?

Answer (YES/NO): NO